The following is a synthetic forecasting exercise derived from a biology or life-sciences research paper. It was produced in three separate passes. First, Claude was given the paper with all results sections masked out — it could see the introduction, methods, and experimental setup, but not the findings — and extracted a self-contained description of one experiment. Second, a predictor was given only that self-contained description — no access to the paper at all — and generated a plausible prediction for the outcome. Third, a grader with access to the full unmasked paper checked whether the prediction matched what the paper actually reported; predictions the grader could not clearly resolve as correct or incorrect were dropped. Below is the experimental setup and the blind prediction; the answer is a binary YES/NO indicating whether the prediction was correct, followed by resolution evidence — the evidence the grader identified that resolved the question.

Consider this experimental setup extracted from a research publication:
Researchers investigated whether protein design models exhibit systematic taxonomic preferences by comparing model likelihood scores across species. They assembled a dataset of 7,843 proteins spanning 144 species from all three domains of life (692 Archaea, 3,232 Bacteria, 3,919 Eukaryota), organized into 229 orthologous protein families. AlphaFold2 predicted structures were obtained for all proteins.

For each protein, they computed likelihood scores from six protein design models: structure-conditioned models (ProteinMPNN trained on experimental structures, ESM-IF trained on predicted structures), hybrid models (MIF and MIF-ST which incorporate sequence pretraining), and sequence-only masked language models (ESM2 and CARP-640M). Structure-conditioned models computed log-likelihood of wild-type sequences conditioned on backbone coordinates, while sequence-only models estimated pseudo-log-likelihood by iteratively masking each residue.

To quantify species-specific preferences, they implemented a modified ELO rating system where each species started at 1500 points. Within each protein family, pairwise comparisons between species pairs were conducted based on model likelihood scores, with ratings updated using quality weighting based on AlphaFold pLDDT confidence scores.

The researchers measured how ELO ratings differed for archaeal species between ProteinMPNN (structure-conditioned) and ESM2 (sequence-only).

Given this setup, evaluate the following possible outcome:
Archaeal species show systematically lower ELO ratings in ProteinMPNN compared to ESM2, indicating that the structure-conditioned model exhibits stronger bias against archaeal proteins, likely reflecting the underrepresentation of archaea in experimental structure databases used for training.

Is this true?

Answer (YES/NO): NO